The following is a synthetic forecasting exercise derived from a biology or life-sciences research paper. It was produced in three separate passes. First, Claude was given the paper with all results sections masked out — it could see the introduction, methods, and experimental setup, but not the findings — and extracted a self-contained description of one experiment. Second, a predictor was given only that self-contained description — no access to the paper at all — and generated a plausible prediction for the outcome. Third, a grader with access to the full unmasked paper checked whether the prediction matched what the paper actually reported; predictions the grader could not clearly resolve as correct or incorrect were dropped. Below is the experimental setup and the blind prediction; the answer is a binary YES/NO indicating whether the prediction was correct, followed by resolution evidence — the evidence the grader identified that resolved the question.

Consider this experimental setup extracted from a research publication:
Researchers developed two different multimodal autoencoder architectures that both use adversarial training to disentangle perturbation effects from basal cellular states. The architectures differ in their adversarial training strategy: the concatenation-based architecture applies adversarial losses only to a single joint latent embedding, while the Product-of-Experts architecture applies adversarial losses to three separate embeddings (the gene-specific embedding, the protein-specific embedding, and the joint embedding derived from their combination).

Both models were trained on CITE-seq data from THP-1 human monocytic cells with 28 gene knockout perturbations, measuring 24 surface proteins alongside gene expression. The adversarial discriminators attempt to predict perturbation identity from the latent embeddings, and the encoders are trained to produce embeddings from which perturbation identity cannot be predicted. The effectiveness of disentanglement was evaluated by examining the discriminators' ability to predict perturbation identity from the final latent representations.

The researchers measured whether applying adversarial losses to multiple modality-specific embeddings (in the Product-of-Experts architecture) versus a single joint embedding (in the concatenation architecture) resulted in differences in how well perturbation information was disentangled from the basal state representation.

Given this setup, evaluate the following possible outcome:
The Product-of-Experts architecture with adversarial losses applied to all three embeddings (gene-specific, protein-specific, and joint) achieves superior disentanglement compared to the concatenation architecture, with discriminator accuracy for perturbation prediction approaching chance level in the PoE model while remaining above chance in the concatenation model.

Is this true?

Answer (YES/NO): NO